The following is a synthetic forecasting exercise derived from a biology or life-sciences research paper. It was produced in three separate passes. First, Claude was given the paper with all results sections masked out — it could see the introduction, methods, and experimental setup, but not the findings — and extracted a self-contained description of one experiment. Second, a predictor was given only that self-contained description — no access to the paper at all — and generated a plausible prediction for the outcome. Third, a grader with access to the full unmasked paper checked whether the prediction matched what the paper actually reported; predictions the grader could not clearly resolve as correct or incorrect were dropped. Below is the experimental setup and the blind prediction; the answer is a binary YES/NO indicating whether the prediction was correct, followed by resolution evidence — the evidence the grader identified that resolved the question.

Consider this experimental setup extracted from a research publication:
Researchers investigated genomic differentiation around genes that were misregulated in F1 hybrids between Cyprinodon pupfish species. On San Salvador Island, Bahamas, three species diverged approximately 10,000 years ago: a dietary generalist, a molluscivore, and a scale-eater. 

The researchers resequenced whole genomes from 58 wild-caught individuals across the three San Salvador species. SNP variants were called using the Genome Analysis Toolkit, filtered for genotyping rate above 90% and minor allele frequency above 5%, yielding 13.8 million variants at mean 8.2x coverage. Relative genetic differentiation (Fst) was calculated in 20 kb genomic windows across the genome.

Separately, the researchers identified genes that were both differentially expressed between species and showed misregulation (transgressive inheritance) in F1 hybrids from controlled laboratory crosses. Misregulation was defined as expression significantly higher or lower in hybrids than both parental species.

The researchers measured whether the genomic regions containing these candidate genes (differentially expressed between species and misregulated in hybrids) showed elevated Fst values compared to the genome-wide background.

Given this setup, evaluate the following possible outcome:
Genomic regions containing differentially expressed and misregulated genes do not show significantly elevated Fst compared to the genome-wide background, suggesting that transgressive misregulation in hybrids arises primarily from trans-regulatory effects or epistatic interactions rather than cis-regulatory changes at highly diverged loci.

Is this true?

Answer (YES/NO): NO